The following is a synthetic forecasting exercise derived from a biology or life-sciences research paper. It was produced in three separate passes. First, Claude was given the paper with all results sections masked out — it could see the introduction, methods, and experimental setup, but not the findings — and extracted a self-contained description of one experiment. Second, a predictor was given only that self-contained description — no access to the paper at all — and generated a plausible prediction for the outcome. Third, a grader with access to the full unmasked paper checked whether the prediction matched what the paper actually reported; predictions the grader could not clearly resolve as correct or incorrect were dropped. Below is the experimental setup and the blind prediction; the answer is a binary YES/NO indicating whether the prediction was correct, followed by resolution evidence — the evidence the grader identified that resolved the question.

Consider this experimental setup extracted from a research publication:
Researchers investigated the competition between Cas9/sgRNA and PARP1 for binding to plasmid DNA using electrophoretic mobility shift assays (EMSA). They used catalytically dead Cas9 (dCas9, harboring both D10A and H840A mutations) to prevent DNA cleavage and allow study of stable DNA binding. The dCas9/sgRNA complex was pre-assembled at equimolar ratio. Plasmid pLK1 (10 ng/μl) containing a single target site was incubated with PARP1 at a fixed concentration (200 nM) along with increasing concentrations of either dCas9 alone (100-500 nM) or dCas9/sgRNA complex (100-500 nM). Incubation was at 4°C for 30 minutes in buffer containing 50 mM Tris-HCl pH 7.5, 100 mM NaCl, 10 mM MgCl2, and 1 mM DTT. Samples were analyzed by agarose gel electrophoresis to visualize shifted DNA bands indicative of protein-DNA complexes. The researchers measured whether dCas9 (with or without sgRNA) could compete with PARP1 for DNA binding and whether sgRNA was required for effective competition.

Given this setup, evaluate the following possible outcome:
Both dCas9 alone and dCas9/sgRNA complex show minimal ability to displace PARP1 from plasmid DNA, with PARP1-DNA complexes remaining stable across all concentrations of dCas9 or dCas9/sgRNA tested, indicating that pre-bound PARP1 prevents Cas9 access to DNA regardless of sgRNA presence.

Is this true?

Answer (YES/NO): NO